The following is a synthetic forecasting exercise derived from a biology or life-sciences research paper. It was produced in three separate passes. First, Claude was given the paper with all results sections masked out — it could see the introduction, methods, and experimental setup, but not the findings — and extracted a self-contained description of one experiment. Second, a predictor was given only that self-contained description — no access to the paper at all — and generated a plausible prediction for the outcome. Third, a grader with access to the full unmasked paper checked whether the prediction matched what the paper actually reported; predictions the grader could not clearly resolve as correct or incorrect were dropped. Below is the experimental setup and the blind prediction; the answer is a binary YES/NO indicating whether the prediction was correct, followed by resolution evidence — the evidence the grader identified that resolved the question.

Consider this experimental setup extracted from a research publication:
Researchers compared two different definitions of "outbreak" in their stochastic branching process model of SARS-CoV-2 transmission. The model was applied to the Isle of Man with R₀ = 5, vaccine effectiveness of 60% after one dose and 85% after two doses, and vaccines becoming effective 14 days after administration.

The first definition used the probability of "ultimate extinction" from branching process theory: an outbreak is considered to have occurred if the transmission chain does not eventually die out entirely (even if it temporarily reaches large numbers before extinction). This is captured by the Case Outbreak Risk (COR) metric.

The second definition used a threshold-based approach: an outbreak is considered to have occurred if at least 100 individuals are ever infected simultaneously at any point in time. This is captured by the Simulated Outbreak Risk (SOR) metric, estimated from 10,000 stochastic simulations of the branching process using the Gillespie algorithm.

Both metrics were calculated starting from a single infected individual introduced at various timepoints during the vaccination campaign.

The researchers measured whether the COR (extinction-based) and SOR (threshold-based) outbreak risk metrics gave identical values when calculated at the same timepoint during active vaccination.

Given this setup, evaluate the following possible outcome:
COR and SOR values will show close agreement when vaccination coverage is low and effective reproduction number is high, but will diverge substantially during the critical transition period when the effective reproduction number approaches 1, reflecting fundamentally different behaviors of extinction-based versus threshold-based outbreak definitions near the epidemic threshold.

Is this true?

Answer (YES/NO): NO